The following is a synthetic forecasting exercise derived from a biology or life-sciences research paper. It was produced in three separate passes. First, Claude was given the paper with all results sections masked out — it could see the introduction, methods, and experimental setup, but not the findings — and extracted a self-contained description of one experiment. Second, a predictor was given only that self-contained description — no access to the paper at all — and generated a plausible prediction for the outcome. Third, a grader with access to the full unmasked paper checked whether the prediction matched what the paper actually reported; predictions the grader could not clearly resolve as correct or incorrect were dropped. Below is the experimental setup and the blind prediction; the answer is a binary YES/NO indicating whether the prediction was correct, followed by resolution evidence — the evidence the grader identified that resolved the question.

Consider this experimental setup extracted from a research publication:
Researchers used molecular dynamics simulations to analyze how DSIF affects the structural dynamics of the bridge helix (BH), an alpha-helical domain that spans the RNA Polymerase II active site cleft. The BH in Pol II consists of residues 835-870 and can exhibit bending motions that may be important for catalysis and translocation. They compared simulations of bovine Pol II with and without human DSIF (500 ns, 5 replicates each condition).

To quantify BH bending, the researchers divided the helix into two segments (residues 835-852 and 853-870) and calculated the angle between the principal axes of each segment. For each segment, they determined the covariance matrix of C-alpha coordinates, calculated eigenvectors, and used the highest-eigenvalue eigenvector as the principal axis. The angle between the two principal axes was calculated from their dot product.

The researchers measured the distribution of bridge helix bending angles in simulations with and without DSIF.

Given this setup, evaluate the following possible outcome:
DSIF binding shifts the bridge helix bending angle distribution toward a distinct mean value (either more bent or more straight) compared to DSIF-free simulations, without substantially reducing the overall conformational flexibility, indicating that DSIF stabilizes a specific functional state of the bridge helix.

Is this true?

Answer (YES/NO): NO